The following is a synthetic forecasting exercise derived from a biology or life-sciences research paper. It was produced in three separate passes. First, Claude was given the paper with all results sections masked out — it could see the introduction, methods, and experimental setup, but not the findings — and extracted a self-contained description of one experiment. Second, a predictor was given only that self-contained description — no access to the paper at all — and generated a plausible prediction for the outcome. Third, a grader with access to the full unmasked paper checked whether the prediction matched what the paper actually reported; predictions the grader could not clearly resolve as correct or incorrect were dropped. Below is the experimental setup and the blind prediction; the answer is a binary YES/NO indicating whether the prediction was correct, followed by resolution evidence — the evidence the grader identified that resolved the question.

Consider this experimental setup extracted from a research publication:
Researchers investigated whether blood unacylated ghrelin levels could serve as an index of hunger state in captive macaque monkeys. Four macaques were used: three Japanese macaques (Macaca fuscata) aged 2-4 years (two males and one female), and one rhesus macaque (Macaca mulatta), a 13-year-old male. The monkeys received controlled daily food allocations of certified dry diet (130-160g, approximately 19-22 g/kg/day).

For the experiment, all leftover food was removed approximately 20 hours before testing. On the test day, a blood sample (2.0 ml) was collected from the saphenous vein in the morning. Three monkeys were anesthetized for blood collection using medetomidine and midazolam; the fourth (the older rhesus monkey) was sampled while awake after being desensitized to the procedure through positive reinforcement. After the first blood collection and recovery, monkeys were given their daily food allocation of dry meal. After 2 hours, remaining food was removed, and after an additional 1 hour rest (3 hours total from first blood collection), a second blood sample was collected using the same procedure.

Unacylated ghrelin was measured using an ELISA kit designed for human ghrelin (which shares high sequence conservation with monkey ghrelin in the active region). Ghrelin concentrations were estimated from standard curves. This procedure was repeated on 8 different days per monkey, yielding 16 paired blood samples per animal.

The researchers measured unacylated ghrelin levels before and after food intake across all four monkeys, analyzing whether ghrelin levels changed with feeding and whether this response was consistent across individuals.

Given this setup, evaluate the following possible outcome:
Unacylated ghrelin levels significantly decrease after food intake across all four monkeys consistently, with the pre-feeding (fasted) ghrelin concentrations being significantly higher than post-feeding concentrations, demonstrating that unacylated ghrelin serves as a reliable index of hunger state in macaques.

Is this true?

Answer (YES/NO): NO